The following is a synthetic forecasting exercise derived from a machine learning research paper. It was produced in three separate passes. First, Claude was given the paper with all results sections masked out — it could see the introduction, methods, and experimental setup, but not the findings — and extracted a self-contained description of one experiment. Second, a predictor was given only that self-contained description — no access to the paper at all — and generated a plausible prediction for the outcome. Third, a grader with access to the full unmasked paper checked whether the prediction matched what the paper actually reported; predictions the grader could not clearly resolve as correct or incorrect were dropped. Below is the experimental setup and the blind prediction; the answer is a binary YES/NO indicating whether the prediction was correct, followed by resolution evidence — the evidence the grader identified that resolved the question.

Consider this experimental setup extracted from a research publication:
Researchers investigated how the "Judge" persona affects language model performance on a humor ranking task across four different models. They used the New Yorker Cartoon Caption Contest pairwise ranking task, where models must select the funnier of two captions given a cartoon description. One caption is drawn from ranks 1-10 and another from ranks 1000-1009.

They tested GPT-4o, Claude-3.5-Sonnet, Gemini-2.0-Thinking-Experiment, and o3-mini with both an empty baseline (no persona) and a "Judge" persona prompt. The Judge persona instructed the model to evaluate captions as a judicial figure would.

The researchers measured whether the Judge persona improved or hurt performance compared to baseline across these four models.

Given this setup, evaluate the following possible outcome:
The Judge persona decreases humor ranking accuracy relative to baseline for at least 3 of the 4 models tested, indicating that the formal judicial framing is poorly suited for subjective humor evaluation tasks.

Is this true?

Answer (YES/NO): YES